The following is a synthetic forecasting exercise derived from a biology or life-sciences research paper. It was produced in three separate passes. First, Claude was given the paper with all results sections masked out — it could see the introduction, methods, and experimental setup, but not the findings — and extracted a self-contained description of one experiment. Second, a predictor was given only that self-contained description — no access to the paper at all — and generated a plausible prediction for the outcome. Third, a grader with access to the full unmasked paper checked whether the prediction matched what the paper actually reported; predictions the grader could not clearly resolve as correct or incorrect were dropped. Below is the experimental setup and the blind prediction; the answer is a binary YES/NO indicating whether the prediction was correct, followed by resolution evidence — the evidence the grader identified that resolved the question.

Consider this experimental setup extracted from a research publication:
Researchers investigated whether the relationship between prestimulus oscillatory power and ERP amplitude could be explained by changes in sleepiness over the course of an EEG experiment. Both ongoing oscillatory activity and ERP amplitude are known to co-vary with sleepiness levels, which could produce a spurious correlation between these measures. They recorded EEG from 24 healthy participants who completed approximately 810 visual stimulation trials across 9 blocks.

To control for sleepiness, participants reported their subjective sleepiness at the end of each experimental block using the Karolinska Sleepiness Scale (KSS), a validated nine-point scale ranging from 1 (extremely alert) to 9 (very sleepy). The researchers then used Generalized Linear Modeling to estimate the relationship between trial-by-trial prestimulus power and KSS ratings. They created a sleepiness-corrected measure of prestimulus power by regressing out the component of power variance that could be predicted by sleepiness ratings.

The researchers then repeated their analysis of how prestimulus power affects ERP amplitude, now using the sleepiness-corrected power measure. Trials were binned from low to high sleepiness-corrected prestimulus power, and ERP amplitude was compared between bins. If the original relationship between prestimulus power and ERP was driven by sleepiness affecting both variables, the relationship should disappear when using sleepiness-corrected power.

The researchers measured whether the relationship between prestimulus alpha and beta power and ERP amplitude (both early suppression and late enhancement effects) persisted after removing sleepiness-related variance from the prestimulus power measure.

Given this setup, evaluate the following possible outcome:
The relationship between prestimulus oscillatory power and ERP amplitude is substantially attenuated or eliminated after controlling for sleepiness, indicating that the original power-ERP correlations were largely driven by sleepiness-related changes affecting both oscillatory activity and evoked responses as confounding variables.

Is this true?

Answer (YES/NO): NO